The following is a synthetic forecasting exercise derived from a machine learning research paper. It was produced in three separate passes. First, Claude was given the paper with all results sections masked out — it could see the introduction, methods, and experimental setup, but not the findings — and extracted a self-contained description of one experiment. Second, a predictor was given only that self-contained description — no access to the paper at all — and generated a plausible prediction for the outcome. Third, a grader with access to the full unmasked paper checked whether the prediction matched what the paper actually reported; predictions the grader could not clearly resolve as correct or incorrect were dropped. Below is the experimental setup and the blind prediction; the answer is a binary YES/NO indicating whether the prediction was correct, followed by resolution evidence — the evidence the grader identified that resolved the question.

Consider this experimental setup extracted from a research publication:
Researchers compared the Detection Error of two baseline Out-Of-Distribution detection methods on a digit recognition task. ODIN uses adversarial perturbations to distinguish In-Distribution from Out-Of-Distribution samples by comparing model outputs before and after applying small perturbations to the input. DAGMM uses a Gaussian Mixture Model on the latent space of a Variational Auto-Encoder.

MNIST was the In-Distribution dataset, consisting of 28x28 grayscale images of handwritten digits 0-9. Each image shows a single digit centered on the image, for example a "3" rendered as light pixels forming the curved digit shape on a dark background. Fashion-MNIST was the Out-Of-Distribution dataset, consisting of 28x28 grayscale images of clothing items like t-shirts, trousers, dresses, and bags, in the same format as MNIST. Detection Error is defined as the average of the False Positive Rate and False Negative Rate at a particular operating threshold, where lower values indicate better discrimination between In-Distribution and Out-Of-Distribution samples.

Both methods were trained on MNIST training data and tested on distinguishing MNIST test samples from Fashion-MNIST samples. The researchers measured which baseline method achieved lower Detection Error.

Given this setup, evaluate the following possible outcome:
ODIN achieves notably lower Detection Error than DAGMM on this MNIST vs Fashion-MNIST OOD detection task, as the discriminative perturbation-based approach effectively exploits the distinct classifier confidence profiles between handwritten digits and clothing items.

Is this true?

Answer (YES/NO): NO